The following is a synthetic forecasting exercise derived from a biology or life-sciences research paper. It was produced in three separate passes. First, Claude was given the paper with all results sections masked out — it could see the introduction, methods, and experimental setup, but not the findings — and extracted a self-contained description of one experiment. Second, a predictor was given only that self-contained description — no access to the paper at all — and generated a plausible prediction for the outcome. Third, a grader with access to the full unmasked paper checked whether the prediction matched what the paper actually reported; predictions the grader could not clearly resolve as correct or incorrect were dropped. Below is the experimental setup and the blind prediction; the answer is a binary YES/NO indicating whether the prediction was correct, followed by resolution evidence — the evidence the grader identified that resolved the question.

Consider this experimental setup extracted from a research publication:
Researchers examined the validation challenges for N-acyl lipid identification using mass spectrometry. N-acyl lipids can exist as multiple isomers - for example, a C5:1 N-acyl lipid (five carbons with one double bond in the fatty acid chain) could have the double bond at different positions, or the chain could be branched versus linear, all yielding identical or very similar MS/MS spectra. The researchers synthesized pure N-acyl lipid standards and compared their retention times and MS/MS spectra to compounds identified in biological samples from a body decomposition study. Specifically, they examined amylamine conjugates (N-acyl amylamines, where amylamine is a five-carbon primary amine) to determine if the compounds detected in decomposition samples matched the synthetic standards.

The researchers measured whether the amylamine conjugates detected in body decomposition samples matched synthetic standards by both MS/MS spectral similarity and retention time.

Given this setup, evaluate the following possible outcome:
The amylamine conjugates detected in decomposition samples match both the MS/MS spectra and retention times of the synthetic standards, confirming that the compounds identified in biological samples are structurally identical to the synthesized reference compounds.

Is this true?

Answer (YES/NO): NO